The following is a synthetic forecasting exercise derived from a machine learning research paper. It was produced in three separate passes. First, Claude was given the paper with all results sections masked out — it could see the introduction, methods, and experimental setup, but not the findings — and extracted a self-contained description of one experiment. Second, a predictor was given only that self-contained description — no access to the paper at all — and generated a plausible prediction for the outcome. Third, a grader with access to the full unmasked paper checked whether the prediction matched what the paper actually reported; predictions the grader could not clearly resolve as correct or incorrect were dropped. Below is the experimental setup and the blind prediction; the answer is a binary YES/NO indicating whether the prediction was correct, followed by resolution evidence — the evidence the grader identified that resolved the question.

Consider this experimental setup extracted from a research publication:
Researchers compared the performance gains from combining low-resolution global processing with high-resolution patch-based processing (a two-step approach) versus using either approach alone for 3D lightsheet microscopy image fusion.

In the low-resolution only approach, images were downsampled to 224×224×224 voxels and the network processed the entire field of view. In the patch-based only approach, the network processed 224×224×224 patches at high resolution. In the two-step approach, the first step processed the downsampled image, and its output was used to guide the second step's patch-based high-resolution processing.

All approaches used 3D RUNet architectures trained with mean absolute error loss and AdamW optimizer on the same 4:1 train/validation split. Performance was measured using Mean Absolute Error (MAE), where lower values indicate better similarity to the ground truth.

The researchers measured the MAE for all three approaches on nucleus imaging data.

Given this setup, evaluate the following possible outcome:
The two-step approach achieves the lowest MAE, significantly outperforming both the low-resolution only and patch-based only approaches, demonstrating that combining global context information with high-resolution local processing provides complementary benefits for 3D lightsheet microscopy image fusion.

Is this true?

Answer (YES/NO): YES